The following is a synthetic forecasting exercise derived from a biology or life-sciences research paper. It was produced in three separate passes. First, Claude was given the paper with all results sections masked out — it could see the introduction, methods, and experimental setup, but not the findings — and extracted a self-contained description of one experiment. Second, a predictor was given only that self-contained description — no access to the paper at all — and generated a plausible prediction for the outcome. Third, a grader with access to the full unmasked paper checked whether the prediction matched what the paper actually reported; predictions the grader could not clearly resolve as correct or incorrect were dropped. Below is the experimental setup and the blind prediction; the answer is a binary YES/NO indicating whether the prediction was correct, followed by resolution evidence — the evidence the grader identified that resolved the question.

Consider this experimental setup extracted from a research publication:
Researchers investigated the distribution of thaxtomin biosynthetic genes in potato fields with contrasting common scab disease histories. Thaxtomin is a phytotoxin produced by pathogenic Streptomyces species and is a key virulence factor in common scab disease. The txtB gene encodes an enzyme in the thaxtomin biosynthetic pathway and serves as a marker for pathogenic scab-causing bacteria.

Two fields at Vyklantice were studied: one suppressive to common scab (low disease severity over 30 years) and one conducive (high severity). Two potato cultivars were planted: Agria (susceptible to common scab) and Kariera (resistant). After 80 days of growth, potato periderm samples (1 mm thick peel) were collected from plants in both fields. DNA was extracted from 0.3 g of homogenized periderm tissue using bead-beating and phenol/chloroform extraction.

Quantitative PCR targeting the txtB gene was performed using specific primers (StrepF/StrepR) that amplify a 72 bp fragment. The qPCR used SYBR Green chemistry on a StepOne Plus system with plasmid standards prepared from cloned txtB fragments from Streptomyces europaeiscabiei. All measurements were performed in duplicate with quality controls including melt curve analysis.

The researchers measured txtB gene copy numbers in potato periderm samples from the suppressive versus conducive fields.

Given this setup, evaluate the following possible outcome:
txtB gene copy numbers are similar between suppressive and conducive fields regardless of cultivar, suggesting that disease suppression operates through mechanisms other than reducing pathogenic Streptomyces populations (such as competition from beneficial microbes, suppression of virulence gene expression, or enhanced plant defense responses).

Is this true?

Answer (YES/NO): NO